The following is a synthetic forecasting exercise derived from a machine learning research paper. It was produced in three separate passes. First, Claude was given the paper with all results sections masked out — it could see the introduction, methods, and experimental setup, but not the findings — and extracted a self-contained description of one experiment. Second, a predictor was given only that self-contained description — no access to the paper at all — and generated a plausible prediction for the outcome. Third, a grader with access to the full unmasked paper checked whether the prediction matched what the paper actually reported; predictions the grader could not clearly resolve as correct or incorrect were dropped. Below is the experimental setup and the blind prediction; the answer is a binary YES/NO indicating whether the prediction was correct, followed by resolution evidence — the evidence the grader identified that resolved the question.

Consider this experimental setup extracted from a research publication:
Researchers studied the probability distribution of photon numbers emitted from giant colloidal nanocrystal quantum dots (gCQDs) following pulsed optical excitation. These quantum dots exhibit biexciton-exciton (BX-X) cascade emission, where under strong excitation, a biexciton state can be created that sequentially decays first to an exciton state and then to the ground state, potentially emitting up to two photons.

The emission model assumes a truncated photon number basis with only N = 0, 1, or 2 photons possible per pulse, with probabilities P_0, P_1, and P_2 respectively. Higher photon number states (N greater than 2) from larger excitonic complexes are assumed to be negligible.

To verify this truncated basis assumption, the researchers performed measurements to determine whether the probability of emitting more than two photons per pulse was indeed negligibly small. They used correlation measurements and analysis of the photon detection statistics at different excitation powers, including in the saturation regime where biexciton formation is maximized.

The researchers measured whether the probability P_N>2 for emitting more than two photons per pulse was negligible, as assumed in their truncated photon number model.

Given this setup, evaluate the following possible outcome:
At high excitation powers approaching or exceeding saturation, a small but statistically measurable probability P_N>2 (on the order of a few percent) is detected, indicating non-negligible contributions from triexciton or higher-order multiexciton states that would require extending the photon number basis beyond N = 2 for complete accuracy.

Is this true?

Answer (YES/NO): NO